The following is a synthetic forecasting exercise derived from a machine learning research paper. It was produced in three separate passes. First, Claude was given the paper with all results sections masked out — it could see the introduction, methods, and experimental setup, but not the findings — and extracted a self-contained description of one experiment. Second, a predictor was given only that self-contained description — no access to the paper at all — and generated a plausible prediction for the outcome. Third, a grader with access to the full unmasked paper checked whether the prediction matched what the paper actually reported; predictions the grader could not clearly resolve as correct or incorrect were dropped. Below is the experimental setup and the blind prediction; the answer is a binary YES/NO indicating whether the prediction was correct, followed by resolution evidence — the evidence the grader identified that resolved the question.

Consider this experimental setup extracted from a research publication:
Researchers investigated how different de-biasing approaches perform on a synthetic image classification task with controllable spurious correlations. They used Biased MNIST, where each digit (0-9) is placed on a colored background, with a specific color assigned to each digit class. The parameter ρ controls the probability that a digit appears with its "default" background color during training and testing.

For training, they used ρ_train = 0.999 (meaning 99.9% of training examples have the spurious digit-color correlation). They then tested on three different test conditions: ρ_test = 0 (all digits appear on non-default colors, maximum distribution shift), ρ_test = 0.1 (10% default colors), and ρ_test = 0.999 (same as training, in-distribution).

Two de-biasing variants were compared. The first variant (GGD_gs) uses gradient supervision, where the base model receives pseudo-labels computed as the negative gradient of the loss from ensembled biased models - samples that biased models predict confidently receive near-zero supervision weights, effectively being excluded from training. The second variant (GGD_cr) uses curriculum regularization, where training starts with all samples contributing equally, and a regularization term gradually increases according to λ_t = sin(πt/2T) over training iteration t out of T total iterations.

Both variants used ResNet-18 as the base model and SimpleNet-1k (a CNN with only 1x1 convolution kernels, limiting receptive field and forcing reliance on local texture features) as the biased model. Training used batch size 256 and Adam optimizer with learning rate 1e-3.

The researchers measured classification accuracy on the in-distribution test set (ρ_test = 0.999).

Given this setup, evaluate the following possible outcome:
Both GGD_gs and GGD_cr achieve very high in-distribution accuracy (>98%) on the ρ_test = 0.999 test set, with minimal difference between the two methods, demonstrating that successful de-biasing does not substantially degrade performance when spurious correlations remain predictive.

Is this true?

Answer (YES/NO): NO